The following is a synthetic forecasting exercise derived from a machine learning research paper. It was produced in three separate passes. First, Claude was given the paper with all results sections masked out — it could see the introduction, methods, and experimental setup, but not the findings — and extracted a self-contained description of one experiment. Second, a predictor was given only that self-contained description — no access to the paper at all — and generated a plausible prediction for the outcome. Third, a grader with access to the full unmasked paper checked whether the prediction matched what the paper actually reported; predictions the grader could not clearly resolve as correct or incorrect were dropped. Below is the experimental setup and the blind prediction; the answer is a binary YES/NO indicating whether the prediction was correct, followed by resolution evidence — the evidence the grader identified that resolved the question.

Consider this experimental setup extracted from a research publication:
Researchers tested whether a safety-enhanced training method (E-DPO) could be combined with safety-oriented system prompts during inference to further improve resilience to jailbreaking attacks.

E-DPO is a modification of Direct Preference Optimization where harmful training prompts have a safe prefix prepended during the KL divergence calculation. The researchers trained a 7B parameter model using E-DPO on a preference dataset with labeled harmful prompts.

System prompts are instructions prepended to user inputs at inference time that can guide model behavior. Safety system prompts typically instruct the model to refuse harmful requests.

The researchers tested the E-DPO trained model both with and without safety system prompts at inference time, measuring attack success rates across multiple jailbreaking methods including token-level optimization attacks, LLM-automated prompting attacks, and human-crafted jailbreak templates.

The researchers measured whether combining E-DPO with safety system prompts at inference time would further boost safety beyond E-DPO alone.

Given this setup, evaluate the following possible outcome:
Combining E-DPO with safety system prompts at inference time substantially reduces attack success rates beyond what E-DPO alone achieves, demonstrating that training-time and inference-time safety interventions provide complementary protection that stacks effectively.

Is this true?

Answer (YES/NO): YES